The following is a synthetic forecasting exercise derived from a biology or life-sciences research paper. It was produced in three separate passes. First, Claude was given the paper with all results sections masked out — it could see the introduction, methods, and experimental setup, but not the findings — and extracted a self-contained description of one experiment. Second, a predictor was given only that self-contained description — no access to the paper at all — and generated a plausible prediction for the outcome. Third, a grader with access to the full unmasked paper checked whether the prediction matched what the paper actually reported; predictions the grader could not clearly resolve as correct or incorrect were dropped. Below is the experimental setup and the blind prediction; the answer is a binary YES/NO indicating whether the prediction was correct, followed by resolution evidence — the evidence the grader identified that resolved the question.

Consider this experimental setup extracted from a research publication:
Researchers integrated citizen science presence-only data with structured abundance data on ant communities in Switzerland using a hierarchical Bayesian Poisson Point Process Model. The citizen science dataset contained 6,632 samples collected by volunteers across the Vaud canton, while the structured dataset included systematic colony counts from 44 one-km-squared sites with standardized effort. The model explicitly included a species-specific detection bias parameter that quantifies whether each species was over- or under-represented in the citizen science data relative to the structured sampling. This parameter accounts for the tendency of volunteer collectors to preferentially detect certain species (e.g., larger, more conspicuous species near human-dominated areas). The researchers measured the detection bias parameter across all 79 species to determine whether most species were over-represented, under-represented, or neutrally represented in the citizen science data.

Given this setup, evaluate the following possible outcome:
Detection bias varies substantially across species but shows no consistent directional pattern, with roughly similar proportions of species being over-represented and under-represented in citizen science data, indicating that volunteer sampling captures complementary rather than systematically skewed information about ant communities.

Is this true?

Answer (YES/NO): NO